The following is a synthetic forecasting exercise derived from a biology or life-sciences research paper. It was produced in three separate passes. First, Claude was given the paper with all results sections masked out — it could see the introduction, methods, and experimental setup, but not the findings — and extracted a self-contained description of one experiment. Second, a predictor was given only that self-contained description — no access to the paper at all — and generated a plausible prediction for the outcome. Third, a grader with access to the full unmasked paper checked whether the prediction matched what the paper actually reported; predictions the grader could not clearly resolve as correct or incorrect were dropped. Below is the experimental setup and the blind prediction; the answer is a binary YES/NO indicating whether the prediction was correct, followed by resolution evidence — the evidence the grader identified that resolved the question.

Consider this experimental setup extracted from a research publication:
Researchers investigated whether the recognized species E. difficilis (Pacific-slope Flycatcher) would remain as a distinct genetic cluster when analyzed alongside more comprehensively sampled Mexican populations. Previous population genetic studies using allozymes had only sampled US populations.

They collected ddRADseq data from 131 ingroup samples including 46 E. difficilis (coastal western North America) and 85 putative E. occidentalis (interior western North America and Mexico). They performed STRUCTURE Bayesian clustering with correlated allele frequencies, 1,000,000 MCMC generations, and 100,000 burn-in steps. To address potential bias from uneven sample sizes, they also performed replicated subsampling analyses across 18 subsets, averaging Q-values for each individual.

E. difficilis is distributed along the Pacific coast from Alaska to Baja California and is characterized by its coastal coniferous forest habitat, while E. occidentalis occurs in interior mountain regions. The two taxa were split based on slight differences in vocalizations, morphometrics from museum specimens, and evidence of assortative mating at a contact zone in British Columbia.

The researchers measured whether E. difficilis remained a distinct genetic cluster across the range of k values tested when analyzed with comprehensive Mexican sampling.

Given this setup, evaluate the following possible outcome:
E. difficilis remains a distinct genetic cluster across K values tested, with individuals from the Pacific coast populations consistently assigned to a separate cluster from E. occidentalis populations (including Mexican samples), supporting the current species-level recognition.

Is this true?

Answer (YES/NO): NO